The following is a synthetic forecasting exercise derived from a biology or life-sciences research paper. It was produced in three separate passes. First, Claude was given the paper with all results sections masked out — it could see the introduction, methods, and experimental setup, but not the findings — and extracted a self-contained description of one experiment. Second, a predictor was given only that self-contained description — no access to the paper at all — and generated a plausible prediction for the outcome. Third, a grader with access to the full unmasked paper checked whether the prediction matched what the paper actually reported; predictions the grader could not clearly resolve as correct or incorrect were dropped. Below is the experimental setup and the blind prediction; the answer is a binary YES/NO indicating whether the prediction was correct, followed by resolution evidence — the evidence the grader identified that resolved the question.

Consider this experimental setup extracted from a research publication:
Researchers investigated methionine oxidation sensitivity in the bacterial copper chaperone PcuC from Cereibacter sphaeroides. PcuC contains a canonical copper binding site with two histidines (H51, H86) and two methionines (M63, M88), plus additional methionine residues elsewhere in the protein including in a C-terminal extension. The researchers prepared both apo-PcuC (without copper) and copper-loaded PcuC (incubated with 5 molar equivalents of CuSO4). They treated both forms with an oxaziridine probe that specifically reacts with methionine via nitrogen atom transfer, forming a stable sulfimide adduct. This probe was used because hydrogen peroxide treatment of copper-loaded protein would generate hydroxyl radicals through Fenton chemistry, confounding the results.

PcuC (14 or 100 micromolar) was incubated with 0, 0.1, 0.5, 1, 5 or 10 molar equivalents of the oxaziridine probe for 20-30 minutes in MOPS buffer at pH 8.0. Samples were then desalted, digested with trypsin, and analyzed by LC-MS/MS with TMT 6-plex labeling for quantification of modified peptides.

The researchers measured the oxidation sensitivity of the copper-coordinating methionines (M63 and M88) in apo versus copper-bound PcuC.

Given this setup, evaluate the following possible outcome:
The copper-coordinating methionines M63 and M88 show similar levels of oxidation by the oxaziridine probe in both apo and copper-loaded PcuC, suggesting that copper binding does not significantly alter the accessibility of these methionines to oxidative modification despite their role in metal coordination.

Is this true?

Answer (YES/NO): NO